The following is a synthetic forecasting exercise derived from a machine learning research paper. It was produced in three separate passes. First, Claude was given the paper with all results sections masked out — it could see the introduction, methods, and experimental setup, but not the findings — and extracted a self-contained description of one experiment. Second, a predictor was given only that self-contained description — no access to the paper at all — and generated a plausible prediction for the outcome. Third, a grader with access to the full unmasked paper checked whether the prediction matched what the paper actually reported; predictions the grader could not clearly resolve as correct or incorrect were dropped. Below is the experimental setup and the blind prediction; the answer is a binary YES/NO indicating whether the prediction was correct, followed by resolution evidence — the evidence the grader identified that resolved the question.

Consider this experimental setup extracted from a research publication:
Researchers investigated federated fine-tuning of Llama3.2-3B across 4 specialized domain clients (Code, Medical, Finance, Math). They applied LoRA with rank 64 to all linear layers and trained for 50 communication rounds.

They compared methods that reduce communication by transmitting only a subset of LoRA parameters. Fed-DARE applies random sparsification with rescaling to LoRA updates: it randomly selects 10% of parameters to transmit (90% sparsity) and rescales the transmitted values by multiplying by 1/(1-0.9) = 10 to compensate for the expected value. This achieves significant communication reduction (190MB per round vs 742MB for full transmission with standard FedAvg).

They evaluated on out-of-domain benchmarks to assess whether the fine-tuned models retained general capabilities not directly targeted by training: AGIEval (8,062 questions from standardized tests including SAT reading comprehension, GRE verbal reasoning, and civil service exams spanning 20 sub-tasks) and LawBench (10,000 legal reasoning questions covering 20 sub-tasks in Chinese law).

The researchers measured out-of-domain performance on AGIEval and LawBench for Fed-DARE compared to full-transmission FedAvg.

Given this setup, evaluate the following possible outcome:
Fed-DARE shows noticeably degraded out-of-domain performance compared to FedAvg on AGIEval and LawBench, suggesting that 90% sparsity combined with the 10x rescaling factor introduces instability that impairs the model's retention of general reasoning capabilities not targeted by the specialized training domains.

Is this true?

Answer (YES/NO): NO